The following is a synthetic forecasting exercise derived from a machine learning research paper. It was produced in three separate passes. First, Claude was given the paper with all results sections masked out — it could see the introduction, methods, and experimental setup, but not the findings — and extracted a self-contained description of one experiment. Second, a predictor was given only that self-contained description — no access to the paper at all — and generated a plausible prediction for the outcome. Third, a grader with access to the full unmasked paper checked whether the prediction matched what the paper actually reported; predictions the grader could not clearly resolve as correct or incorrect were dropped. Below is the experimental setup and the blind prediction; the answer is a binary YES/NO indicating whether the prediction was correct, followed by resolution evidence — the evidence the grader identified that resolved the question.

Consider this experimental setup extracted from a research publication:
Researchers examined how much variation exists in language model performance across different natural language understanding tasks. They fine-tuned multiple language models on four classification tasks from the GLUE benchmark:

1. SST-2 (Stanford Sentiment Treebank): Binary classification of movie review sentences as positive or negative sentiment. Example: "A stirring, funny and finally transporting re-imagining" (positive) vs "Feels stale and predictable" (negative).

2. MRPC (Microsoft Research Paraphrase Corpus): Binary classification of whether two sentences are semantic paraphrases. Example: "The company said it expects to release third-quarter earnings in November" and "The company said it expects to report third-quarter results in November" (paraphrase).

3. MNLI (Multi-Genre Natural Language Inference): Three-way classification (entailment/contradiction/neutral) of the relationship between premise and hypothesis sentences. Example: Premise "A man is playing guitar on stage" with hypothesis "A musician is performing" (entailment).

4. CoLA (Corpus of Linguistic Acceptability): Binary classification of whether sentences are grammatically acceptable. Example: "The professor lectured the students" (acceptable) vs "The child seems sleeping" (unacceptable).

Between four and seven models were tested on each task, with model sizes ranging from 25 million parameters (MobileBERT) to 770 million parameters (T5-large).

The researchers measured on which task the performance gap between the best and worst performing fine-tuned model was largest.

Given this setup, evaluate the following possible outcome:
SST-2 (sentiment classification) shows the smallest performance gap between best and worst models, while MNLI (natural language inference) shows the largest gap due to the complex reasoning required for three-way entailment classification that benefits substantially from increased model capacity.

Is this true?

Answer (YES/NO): NO